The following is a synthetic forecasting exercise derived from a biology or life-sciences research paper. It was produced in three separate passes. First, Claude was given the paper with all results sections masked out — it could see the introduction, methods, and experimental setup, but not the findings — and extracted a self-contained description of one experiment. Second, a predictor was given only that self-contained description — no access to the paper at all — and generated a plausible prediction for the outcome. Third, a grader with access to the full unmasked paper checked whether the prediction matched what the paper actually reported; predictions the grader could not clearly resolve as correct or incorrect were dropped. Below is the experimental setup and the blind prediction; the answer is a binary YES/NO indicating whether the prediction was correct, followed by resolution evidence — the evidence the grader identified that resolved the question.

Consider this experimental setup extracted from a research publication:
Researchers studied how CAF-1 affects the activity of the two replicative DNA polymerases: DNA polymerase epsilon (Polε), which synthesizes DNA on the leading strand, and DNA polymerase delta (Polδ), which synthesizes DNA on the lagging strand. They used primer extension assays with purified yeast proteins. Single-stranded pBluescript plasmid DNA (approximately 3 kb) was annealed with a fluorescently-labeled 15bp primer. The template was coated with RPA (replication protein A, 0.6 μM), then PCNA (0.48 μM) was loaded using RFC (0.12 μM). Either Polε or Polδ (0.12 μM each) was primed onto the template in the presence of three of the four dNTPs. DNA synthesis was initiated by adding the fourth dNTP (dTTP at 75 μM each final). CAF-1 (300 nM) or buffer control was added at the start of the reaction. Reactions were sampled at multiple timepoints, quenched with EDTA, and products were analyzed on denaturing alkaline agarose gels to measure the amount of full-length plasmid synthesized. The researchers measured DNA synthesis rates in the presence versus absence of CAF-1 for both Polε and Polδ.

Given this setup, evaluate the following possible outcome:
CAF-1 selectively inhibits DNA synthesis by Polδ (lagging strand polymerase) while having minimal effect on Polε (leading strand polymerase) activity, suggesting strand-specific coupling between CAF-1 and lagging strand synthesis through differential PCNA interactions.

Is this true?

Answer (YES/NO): NO